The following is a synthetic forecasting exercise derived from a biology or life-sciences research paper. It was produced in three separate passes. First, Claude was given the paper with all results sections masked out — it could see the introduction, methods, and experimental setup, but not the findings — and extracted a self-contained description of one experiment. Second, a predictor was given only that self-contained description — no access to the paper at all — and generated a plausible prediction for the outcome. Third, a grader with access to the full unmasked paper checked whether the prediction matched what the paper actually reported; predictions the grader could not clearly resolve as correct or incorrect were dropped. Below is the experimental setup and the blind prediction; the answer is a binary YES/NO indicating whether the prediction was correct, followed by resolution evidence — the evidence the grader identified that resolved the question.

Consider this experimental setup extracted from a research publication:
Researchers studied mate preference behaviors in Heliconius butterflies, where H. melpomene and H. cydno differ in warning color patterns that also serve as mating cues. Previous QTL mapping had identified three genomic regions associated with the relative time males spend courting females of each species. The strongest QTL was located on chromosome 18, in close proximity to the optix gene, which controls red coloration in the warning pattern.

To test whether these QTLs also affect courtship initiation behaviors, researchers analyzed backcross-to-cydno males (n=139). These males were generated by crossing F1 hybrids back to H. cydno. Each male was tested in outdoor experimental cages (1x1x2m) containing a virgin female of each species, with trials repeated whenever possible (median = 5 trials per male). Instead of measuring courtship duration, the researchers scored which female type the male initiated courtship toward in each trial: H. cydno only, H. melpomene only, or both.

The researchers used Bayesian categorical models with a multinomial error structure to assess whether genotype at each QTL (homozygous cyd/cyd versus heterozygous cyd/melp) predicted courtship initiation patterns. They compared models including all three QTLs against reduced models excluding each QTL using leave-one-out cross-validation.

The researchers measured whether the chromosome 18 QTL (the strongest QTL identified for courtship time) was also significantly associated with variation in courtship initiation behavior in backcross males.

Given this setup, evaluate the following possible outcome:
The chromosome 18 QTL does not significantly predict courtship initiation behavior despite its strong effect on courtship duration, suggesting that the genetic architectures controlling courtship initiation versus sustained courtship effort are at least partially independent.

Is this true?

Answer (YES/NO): NO